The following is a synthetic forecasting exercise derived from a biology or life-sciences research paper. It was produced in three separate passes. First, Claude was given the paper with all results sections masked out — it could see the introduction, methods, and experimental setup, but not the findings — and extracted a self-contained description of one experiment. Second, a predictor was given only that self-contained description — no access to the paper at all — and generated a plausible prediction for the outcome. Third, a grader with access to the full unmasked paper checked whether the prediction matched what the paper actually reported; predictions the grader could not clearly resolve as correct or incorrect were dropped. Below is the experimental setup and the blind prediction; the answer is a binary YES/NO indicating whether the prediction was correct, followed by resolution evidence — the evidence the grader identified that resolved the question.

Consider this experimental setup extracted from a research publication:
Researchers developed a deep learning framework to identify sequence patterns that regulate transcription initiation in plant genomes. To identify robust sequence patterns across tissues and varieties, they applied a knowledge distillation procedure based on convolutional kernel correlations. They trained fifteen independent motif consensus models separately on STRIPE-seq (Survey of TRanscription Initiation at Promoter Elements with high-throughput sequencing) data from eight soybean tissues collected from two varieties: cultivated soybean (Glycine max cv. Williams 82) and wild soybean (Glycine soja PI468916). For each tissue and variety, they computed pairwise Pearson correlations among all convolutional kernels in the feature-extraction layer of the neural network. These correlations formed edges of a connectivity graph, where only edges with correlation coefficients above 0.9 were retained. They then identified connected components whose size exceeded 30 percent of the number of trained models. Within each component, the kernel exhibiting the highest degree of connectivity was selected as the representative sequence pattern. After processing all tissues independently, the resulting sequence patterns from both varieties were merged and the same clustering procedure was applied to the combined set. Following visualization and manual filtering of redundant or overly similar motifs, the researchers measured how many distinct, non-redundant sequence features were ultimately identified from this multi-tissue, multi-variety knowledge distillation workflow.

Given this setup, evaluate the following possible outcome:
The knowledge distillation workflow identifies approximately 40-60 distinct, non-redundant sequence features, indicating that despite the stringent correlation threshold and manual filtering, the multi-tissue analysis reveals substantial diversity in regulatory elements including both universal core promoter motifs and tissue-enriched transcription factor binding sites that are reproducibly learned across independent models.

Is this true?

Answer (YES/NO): NO